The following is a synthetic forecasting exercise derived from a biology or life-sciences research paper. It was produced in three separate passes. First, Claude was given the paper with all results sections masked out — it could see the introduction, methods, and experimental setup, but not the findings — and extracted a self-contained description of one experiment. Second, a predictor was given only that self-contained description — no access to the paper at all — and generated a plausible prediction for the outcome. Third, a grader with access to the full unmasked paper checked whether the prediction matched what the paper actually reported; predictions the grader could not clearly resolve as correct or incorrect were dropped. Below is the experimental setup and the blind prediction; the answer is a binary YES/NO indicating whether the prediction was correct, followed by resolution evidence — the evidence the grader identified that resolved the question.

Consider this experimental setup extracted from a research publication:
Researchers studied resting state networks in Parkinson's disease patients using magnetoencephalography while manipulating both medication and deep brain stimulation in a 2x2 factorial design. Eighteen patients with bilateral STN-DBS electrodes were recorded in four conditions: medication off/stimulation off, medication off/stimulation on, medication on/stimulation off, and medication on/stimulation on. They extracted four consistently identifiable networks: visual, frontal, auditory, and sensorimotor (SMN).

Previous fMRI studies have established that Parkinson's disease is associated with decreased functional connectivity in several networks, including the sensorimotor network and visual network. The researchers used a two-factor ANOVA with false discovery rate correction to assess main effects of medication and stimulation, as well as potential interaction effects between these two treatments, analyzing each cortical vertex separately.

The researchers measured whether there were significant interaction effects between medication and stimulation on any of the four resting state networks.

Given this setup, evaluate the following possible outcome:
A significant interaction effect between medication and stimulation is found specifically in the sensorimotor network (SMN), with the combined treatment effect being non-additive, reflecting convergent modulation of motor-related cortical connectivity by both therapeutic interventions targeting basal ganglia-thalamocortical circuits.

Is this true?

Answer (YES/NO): NO